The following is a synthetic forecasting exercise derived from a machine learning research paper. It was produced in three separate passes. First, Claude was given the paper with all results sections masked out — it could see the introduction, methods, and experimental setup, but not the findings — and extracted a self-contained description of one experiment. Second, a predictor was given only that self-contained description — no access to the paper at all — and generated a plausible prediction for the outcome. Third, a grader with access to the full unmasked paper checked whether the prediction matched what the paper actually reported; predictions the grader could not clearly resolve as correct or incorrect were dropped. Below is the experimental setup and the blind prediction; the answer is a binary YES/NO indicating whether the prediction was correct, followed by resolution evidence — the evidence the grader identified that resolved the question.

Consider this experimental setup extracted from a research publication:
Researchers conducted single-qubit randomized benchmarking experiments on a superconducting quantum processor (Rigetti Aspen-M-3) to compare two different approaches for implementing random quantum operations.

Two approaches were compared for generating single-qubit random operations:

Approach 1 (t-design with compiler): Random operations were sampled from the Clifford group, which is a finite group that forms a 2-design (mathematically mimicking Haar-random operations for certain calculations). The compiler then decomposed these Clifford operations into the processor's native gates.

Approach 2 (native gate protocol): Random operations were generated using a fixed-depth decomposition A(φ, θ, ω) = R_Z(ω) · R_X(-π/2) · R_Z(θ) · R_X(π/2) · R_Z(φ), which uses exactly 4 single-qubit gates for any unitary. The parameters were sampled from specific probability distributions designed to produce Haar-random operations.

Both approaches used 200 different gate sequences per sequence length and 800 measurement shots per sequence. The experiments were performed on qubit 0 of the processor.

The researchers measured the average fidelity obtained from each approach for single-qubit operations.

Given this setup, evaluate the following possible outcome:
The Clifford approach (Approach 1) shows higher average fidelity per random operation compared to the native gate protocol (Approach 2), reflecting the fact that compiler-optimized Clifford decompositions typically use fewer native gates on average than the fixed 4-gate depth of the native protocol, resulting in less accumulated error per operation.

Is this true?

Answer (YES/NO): NO